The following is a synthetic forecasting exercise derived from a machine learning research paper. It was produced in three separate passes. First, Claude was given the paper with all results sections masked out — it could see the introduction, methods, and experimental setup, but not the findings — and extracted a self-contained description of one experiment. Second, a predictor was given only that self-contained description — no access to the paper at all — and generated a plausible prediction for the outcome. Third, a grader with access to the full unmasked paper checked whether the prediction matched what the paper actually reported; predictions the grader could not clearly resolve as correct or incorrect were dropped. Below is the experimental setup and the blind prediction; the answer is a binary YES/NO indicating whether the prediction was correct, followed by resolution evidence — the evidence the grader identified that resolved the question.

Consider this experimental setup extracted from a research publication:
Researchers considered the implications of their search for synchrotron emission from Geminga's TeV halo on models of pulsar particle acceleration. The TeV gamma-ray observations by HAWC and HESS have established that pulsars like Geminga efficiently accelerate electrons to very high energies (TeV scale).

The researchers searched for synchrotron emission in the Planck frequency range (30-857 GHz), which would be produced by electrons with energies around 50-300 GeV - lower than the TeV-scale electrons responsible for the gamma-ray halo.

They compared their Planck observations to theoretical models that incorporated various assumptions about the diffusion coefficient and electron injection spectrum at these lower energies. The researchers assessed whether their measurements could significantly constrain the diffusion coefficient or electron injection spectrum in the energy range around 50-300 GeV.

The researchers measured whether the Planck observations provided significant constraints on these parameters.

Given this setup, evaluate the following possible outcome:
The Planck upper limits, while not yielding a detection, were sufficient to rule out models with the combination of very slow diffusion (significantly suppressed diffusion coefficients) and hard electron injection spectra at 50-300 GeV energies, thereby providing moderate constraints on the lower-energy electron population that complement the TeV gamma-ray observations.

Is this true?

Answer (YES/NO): NO